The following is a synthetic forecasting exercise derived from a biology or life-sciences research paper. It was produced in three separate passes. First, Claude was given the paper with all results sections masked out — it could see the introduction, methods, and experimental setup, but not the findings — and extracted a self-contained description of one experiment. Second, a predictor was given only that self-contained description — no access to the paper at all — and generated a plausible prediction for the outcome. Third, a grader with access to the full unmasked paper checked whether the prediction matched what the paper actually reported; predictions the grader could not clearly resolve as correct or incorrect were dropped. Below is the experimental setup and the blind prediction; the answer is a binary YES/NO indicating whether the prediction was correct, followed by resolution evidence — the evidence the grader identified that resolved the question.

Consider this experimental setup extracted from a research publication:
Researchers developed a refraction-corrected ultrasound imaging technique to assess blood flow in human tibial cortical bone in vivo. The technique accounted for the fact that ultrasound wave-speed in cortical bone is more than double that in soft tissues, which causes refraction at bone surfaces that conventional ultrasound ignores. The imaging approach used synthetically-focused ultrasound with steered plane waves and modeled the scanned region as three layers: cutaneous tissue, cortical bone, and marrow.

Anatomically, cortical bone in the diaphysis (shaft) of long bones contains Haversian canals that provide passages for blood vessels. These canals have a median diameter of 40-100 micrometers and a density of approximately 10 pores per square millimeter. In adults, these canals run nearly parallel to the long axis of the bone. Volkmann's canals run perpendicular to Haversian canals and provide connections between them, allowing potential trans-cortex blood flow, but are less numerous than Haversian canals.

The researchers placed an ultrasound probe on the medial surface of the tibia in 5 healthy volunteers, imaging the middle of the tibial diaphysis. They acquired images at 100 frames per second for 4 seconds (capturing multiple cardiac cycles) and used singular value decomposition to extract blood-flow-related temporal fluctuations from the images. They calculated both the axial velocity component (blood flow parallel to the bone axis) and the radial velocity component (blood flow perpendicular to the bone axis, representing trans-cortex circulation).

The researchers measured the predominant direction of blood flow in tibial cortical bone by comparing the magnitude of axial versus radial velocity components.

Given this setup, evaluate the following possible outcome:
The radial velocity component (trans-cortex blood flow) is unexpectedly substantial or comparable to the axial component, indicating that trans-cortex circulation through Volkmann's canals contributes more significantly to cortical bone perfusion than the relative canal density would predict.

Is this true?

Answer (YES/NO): NO